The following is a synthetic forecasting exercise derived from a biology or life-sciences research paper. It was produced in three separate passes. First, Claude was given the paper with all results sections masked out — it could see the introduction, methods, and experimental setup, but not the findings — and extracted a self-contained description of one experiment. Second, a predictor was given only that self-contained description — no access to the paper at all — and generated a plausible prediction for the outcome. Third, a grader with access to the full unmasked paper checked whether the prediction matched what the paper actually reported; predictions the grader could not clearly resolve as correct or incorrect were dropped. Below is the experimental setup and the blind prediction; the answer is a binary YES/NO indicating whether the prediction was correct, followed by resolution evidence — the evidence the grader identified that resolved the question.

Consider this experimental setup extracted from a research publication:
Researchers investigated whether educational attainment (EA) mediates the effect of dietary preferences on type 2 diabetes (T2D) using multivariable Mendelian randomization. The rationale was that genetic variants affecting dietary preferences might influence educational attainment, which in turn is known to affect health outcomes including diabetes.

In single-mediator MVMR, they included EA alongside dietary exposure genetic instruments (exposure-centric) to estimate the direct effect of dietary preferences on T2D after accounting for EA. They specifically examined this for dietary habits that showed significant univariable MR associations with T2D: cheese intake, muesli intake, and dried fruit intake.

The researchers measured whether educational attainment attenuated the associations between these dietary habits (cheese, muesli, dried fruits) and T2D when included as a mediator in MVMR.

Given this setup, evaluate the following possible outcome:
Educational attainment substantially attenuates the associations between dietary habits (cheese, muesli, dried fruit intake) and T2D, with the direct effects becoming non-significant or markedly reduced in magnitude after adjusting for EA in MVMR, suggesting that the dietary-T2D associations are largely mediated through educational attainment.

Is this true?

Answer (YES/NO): NO